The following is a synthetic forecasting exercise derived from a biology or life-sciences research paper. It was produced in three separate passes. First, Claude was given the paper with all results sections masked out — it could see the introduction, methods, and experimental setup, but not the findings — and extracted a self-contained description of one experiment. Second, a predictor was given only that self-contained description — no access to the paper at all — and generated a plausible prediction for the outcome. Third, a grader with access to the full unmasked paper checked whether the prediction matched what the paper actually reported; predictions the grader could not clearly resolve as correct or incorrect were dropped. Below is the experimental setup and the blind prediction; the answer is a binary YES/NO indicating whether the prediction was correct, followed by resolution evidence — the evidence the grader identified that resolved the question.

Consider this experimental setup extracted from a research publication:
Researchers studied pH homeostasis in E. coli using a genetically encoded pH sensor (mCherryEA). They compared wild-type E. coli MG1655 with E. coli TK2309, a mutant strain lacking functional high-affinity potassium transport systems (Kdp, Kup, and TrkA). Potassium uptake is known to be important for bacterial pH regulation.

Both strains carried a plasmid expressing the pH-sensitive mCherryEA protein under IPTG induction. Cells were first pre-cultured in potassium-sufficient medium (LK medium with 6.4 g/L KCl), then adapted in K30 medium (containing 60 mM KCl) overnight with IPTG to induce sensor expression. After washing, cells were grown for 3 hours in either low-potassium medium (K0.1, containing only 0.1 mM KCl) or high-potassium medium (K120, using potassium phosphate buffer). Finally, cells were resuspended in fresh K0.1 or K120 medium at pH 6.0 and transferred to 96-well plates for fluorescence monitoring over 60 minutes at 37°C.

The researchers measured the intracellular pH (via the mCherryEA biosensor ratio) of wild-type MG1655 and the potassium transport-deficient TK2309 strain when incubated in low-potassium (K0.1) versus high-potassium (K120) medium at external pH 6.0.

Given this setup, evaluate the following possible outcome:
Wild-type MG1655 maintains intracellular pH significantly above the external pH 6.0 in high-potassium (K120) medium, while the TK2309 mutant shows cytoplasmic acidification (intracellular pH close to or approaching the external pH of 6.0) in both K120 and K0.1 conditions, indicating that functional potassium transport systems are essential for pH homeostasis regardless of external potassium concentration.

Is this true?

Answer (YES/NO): NO